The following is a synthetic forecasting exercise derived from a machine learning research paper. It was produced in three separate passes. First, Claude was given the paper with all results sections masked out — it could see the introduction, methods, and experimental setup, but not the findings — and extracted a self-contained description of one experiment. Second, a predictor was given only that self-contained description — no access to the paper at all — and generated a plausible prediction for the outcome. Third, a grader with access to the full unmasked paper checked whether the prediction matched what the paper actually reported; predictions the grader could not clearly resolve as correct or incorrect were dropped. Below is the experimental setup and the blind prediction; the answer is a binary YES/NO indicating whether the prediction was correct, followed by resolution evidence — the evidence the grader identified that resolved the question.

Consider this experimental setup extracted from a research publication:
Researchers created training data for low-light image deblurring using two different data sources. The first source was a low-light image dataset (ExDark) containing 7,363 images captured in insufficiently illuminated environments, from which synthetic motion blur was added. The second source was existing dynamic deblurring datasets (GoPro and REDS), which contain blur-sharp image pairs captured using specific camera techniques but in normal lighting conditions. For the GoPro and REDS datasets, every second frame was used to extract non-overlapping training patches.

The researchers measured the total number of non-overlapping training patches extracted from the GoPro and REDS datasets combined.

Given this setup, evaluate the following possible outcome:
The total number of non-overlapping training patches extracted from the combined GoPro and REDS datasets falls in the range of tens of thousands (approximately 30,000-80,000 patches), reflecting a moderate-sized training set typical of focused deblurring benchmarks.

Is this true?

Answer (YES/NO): NO